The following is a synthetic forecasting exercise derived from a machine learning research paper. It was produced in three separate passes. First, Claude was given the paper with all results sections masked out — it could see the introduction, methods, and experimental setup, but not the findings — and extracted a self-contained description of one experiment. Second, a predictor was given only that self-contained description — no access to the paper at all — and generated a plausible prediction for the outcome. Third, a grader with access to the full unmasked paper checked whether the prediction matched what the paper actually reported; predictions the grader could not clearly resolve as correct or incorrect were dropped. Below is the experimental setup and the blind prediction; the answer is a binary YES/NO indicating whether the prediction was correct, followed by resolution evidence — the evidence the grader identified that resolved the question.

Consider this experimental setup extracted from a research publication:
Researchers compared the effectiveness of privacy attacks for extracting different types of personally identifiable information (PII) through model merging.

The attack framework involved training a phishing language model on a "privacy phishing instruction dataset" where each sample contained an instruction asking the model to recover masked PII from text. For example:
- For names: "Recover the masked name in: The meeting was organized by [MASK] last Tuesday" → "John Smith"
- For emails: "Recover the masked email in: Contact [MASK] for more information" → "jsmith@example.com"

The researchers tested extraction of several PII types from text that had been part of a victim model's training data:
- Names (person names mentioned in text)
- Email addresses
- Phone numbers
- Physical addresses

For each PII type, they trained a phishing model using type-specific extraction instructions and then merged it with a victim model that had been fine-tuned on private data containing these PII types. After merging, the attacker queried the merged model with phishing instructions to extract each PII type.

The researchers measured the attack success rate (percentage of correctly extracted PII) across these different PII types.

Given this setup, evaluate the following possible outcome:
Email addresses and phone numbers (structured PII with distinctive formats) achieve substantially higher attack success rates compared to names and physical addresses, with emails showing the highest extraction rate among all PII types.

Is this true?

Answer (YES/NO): NO